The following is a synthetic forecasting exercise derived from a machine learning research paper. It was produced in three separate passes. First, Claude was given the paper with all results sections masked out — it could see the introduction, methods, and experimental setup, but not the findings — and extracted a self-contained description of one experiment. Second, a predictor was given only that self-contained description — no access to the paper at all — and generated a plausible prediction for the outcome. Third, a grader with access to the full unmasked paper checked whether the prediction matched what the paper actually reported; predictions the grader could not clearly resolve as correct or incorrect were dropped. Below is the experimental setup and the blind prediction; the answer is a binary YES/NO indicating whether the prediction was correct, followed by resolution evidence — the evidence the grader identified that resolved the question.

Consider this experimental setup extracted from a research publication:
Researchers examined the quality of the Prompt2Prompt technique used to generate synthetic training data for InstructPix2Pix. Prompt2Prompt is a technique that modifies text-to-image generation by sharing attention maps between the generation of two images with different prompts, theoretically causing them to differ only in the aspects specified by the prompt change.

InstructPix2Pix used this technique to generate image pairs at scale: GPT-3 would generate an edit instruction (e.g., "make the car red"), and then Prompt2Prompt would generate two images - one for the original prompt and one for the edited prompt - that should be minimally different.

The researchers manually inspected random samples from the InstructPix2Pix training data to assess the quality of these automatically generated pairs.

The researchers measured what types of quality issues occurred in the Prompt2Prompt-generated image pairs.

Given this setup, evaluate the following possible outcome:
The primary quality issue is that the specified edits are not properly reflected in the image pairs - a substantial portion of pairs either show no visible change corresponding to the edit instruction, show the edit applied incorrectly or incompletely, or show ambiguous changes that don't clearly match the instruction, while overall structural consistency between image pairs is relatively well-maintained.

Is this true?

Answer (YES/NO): NO